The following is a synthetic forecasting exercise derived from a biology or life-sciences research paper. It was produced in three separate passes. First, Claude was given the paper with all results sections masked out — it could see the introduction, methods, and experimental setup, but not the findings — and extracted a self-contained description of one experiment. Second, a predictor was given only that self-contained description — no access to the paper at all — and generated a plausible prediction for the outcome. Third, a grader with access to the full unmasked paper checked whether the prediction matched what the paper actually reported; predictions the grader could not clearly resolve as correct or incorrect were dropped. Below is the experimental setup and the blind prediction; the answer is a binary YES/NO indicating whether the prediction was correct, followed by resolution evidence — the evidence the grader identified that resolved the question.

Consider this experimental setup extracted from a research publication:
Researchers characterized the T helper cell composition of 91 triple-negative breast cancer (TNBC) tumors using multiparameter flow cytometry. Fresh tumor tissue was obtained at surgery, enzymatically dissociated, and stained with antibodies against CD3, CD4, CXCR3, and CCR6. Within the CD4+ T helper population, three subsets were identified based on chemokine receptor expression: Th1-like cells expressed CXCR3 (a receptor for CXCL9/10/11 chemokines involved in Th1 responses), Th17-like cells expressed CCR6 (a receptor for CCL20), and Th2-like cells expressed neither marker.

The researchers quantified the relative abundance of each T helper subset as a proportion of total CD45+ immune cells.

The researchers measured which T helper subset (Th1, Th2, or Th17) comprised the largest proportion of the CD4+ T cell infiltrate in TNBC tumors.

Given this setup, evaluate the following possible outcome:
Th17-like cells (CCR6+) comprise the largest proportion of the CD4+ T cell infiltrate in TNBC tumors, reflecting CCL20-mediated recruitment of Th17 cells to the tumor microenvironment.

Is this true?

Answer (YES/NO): NO